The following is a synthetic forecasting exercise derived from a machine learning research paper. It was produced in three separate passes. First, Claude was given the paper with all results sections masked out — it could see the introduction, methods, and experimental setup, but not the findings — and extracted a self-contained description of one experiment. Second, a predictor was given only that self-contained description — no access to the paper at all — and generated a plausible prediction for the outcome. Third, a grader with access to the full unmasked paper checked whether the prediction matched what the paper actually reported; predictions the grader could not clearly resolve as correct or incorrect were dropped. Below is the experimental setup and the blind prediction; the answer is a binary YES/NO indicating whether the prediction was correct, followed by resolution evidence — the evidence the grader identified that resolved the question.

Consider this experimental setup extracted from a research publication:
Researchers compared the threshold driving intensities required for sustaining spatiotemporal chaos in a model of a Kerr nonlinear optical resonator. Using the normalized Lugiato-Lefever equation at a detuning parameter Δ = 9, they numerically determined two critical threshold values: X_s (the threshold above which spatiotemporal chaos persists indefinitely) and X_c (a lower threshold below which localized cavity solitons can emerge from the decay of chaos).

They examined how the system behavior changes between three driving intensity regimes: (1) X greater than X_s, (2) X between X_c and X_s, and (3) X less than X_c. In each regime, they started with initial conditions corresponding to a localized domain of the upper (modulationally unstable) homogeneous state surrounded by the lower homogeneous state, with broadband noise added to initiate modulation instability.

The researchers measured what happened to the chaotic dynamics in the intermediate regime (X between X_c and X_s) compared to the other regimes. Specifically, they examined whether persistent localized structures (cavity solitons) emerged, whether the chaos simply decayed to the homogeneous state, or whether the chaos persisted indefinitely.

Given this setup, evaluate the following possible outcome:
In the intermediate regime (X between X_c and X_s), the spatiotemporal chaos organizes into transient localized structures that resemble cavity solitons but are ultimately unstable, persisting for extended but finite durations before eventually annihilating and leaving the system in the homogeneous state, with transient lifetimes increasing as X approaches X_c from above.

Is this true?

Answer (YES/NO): NO